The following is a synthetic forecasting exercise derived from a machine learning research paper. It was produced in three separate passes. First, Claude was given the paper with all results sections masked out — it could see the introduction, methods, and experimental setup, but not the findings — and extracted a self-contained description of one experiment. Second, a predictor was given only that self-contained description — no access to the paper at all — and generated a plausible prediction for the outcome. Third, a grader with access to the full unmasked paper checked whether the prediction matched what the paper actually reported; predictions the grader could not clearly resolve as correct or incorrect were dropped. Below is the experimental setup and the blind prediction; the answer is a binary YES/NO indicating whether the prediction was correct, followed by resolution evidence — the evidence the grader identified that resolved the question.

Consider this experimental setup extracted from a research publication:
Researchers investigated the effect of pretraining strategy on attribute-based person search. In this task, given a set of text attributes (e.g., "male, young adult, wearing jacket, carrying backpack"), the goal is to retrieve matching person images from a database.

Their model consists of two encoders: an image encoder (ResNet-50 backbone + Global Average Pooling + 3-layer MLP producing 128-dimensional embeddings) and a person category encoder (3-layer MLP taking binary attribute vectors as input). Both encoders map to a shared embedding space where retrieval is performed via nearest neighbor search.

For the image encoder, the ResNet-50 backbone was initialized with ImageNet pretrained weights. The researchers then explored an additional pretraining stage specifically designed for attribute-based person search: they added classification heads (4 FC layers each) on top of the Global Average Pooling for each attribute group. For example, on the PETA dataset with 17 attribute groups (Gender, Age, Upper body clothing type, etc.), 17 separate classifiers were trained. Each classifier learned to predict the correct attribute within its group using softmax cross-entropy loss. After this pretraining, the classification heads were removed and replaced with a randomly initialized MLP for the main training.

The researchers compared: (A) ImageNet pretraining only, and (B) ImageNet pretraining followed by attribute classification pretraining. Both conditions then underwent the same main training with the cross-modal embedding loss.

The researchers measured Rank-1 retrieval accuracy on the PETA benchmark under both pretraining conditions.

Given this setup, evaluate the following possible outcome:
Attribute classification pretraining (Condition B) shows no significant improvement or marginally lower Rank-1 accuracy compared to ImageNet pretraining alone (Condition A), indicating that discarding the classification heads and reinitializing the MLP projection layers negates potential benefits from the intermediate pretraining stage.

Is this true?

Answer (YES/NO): NO